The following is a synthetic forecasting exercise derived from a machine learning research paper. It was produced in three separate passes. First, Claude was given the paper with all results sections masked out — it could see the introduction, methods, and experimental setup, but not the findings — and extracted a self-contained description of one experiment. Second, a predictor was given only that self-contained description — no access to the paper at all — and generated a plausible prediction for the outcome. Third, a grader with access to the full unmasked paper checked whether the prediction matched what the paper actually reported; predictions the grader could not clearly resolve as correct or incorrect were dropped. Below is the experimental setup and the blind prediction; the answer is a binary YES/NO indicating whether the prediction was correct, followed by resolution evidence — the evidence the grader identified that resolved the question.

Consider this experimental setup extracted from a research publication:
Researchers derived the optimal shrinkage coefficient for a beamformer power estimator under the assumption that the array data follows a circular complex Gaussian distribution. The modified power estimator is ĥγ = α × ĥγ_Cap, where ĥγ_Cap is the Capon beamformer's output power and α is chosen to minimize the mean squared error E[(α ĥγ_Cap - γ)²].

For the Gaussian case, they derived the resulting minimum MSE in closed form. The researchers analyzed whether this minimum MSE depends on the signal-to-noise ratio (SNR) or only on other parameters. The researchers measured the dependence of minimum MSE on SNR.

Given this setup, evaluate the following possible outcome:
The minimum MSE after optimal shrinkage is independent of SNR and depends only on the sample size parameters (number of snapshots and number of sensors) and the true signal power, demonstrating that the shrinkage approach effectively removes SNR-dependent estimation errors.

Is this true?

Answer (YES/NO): NO